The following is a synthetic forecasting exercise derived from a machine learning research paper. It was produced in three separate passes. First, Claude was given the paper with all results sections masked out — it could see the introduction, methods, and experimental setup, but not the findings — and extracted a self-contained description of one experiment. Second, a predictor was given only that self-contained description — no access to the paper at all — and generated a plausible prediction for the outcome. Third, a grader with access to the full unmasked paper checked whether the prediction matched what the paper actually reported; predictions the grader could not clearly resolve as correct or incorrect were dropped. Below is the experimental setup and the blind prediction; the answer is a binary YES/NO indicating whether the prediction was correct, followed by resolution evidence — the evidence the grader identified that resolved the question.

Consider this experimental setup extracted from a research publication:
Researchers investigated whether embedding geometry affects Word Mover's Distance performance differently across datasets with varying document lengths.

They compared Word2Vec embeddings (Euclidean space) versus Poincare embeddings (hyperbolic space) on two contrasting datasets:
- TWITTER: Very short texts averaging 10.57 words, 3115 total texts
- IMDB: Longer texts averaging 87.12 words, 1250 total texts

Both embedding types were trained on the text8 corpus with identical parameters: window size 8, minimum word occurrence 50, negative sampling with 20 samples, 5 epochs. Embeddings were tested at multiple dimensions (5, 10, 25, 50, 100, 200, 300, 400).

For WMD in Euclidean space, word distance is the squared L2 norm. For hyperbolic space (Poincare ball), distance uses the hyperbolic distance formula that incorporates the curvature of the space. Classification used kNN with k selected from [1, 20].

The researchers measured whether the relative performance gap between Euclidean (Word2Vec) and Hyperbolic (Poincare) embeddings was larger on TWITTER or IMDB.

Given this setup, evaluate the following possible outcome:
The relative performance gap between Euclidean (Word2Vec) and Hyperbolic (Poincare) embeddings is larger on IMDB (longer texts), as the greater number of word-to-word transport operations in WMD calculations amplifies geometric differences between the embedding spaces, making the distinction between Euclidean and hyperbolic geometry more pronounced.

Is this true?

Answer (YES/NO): YES